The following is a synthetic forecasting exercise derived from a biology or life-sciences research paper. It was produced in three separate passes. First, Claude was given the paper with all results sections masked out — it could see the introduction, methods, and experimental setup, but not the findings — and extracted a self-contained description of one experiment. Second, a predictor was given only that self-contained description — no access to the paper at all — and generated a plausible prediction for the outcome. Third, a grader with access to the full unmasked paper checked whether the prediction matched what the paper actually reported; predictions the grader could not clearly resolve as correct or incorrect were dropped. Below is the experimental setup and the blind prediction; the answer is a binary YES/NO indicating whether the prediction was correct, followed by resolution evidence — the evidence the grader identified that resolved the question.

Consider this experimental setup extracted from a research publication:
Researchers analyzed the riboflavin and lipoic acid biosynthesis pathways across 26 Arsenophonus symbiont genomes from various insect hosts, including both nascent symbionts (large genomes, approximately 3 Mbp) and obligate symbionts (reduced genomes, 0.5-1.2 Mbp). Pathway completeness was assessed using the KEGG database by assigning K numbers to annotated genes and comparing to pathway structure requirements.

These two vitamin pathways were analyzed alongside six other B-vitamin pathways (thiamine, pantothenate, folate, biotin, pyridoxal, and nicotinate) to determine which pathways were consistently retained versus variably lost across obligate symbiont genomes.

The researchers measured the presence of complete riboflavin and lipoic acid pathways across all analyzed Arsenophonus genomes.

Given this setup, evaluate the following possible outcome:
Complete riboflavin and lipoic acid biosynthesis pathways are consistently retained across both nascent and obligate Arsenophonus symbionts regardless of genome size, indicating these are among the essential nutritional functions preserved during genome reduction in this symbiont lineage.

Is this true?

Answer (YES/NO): YES